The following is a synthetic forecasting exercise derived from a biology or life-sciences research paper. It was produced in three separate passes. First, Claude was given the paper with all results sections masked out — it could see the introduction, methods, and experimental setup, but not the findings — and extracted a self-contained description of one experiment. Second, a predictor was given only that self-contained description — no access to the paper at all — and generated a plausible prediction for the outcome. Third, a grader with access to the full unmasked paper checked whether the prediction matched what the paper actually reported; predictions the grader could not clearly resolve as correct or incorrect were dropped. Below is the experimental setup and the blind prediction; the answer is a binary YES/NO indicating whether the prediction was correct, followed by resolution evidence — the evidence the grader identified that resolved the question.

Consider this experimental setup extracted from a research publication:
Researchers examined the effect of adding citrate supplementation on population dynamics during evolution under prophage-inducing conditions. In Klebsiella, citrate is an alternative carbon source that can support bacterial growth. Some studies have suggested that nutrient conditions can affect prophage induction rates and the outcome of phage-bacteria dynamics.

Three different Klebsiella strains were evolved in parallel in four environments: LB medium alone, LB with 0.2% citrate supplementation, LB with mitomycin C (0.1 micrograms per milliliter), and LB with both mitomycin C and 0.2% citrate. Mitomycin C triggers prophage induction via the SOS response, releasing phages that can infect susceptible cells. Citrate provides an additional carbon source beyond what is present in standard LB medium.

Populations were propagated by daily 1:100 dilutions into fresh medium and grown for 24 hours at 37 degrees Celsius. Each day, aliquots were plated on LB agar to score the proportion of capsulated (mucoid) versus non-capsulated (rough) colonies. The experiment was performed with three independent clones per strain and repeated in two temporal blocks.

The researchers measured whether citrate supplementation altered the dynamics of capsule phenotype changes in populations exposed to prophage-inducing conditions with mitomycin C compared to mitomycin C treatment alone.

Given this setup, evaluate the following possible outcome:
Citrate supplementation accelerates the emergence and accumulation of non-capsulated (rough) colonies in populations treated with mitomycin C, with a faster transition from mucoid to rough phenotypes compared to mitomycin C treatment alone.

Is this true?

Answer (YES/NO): NO